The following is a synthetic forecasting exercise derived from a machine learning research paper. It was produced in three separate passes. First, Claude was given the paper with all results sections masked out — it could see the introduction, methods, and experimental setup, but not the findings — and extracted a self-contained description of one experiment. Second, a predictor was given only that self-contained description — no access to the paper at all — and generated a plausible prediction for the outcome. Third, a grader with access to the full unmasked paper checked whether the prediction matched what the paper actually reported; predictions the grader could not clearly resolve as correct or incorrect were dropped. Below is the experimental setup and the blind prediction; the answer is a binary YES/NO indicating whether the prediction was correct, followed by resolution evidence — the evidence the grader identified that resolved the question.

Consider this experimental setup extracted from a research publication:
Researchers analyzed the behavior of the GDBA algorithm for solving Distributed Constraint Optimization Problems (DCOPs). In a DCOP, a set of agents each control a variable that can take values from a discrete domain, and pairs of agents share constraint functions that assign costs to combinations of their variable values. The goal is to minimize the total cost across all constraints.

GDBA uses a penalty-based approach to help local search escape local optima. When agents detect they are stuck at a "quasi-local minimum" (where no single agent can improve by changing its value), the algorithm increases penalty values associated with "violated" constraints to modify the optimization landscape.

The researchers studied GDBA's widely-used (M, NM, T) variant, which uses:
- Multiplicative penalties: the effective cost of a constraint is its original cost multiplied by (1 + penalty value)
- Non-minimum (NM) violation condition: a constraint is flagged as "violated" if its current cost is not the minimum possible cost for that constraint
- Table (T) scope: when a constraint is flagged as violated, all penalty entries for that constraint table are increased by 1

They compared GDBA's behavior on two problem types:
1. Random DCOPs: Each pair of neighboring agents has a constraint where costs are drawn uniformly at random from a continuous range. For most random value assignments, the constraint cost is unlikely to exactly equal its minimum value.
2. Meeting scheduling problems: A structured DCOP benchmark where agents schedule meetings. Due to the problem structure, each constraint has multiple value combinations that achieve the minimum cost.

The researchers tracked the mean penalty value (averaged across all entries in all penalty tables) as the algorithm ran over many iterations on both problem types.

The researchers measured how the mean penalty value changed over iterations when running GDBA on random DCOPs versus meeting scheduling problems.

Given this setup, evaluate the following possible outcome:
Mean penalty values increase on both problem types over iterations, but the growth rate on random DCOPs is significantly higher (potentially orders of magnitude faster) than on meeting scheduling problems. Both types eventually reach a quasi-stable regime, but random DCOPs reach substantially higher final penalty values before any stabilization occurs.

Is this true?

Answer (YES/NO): NO